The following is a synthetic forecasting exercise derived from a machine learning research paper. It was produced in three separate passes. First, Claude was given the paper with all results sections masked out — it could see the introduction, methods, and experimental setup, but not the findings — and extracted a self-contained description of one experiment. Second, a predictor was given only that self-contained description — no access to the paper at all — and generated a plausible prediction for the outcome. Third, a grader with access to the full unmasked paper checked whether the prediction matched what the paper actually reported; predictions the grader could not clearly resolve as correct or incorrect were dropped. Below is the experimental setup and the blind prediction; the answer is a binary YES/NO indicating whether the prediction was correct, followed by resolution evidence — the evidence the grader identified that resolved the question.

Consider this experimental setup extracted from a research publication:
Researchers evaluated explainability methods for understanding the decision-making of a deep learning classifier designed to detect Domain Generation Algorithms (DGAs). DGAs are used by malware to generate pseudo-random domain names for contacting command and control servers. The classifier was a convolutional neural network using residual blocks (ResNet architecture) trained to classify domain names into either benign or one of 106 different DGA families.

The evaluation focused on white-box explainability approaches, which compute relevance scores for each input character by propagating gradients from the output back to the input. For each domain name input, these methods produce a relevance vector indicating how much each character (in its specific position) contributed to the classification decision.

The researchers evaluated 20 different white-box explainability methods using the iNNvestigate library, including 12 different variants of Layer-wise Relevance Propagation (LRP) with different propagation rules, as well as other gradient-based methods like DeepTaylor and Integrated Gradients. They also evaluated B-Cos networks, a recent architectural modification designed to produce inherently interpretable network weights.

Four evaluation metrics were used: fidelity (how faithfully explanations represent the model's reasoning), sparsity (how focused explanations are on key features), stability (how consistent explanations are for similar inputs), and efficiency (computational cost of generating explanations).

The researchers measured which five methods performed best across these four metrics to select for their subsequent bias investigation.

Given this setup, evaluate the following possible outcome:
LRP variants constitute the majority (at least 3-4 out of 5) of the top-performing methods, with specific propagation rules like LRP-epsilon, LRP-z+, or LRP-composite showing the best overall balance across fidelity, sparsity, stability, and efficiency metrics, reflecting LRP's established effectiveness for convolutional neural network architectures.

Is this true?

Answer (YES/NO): NO